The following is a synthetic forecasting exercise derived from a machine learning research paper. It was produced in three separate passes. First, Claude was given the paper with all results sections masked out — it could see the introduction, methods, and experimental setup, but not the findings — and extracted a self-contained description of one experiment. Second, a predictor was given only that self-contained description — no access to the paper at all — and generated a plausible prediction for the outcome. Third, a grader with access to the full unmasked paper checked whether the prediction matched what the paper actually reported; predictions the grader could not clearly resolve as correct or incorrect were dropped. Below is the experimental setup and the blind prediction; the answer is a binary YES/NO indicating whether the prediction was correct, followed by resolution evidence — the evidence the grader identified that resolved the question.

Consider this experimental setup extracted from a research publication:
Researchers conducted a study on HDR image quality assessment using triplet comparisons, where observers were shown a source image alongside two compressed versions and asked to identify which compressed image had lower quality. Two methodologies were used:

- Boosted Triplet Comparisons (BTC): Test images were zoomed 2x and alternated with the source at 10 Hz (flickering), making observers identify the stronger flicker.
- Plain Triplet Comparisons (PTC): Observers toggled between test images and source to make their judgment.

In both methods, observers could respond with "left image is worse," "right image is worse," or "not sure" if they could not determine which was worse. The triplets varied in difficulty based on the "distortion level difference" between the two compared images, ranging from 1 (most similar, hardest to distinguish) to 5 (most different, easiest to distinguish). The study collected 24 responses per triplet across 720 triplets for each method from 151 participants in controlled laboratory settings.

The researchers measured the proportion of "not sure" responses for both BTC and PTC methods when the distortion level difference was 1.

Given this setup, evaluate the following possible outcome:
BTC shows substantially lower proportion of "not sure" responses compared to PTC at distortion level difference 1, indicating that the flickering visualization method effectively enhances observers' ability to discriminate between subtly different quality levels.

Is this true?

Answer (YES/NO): NO